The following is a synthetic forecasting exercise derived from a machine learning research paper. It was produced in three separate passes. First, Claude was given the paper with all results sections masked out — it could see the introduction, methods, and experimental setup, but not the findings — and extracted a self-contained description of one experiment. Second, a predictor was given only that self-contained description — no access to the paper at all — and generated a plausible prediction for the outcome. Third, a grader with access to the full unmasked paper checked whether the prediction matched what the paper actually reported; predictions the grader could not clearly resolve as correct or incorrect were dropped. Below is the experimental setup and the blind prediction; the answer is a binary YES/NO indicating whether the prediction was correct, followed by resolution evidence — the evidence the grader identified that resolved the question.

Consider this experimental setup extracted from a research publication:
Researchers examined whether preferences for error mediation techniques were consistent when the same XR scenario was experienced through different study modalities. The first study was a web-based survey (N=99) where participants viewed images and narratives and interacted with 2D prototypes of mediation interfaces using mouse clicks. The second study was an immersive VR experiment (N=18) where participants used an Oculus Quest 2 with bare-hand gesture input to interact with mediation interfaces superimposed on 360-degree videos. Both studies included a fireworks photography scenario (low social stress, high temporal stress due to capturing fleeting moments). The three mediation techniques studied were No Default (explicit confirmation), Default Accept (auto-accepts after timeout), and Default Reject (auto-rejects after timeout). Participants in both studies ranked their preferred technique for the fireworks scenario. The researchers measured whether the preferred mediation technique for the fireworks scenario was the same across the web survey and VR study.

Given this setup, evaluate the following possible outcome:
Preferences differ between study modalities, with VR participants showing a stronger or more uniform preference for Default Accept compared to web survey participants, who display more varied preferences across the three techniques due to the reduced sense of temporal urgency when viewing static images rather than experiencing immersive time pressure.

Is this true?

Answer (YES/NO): NO